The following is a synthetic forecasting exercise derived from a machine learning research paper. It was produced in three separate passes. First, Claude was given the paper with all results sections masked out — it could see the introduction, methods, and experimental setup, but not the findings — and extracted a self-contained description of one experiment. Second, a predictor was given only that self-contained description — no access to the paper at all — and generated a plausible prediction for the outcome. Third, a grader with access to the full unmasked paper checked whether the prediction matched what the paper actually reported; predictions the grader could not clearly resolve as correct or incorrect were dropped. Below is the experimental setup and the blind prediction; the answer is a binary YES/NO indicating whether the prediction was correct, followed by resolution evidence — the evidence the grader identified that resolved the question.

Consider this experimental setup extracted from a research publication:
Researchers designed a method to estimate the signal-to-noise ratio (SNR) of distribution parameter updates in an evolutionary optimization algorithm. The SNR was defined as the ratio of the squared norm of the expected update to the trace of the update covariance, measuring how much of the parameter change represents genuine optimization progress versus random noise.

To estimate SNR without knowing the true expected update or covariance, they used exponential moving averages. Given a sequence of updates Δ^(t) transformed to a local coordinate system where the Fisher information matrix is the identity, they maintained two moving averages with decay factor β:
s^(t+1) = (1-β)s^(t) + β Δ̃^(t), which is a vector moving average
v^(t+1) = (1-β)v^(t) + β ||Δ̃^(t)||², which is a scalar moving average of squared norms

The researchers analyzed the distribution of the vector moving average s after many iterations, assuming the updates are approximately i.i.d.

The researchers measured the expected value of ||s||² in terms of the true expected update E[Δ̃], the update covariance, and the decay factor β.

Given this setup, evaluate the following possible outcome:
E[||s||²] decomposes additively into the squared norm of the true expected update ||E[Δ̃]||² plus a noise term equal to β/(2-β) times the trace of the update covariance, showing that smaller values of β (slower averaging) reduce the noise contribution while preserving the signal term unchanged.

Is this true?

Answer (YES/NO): YES